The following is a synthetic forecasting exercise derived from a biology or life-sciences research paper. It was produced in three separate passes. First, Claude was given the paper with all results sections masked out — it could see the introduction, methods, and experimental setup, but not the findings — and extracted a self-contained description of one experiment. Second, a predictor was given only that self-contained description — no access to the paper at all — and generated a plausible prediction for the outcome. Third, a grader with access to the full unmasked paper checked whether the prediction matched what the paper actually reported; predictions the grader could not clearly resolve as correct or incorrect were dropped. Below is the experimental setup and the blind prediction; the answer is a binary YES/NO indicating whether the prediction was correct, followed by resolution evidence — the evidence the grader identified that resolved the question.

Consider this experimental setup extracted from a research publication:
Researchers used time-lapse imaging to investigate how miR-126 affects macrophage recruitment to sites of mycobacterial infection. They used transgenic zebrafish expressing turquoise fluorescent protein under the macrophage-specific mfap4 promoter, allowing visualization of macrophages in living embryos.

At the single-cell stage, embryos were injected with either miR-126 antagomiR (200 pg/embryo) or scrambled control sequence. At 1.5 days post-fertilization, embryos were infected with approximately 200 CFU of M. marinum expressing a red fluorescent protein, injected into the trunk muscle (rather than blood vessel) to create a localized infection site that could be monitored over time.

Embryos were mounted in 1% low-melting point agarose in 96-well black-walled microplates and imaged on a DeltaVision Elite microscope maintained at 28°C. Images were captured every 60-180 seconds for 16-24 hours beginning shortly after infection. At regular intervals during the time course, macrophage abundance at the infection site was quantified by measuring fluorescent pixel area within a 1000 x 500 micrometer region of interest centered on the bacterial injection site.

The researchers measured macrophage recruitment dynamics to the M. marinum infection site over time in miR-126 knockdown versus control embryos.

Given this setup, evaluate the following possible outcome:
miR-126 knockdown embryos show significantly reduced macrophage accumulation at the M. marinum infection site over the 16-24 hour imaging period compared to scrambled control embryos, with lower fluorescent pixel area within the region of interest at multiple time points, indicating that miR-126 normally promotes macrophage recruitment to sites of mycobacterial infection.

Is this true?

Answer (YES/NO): NO